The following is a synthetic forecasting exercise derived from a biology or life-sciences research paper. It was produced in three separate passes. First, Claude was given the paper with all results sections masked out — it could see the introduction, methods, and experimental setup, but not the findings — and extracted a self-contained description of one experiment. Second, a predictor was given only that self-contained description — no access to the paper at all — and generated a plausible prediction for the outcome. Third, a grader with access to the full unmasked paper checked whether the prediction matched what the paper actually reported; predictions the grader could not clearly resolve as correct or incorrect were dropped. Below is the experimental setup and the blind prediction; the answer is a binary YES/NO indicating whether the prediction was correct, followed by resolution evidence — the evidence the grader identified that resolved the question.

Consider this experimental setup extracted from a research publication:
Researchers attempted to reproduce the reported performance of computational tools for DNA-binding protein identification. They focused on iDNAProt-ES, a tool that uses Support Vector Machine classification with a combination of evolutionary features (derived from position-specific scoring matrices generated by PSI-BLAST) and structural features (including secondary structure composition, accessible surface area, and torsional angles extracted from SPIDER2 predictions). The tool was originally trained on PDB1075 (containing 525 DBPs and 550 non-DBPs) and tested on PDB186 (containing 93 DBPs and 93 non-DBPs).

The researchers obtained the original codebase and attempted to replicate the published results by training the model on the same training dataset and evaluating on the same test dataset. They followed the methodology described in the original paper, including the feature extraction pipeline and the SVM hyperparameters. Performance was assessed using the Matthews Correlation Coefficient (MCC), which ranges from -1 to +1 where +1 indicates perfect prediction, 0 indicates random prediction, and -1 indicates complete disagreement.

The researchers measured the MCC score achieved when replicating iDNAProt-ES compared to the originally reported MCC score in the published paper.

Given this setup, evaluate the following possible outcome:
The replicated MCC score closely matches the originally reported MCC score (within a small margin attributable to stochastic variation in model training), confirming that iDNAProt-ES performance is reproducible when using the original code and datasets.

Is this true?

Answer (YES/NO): NO